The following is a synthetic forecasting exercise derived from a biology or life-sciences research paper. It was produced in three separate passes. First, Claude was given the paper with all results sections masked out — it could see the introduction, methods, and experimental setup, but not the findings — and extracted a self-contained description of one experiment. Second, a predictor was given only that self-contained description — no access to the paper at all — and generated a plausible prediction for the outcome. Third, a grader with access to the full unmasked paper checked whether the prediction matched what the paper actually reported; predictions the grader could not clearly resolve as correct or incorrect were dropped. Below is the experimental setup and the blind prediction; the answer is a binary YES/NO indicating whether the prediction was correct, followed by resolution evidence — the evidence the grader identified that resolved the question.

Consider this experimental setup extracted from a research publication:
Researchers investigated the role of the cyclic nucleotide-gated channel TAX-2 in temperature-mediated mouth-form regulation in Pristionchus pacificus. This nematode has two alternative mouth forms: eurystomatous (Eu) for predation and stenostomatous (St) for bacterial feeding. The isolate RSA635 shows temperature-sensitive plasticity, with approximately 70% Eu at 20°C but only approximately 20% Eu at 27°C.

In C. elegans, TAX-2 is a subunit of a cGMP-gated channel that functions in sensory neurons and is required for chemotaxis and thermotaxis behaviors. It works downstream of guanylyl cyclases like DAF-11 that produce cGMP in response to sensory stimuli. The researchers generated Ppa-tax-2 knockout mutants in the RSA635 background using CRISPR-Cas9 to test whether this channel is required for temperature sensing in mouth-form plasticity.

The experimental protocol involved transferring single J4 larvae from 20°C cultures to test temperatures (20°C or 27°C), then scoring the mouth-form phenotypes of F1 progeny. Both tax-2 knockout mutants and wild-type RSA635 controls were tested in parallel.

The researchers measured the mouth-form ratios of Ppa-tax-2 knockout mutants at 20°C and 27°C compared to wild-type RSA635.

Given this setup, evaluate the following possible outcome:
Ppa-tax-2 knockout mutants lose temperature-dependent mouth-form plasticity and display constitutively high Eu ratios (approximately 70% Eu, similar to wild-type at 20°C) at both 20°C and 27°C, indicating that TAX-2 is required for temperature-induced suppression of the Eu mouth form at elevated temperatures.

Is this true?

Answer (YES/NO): NO